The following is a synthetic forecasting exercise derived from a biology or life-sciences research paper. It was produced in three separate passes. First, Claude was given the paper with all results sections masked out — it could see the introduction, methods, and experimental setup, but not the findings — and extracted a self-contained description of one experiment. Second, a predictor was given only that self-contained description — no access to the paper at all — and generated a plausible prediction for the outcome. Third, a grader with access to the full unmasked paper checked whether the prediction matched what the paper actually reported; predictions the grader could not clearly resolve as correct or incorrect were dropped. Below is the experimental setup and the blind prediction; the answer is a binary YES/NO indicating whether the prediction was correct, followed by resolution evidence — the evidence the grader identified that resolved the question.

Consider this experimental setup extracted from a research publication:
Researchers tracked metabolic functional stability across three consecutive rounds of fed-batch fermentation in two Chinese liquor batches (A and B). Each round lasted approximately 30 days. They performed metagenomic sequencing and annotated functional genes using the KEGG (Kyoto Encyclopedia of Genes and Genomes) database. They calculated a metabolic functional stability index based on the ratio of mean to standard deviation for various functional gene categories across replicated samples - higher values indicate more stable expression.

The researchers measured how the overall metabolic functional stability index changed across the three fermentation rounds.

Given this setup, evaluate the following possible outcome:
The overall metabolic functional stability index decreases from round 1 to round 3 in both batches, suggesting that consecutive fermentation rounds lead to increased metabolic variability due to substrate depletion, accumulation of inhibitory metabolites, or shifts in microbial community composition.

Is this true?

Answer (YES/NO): YES